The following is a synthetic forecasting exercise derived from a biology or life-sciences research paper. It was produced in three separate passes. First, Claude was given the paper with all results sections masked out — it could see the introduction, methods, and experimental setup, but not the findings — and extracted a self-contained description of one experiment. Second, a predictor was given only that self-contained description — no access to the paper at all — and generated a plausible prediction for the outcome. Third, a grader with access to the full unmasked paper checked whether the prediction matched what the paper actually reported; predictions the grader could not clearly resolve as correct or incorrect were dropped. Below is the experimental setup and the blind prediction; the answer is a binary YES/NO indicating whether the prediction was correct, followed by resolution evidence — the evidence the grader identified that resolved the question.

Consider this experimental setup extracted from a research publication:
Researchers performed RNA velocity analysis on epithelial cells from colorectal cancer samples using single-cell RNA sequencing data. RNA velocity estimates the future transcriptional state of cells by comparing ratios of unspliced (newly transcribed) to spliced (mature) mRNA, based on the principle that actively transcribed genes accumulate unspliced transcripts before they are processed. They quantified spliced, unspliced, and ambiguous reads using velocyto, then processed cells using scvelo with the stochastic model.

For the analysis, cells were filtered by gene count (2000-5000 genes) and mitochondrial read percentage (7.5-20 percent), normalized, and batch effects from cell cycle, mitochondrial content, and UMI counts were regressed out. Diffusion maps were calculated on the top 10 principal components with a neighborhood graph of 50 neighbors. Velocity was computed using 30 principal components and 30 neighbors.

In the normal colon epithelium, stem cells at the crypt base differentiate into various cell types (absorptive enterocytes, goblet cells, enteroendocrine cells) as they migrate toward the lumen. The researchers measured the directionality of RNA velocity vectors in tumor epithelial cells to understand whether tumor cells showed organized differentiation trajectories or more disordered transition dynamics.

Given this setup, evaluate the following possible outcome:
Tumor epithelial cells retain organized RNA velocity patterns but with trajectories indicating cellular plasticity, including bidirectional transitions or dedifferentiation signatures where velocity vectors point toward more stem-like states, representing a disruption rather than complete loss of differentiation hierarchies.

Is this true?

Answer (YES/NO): NO